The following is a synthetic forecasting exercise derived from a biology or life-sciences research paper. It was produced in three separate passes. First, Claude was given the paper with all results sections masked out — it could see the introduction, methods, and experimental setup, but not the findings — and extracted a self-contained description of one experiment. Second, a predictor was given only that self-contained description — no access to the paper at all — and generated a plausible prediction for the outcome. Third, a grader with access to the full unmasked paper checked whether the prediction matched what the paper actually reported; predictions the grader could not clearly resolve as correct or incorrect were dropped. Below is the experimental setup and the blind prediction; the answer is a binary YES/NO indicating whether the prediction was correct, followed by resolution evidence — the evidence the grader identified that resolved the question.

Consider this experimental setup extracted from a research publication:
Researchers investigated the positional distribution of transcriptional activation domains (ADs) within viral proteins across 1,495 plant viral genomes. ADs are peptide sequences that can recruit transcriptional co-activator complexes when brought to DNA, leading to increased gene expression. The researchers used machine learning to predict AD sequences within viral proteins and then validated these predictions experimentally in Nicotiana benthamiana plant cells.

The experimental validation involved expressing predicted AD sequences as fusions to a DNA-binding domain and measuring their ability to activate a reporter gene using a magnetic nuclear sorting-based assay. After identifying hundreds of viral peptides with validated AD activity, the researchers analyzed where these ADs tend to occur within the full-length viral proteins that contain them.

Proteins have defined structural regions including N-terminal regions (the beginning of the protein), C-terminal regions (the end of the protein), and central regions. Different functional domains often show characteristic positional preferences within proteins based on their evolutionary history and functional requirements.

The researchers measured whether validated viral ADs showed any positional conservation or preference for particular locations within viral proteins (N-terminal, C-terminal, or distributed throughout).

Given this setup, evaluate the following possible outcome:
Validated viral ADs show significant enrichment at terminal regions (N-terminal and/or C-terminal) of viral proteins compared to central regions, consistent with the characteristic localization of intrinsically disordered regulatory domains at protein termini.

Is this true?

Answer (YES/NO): NO